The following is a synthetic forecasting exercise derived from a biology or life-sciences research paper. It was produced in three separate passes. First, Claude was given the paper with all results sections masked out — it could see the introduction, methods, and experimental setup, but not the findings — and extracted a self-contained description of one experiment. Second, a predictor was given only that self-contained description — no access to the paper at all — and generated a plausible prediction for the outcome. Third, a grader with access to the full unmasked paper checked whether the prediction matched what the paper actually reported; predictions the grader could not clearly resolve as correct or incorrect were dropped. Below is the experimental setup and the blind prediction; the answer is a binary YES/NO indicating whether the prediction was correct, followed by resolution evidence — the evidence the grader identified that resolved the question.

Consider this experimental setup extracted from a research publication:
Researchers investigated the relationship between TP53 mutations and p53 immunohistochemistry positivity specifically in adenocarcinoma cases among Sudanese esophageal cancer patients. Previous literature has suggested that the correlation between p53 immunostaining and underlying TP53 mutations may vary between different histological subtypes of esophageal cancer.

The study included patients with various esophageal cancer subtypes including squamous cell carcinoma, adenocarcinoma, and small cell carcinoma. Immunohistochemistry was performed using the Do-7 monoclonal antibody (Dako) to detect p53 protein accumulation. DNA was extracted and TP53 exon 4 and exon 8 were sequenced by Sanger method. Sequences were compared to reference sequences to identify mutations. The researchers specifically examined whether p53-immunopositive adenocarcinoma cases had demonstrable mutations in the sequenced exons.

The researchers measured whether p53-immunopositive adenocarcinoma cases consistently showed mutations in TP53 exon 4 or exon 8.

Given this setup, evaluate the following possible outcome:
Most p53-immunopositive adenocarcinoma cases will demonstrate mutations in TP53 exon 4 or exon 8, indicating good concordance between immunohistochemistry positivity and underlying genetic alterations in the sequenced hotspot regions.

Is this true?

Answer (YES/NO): NO